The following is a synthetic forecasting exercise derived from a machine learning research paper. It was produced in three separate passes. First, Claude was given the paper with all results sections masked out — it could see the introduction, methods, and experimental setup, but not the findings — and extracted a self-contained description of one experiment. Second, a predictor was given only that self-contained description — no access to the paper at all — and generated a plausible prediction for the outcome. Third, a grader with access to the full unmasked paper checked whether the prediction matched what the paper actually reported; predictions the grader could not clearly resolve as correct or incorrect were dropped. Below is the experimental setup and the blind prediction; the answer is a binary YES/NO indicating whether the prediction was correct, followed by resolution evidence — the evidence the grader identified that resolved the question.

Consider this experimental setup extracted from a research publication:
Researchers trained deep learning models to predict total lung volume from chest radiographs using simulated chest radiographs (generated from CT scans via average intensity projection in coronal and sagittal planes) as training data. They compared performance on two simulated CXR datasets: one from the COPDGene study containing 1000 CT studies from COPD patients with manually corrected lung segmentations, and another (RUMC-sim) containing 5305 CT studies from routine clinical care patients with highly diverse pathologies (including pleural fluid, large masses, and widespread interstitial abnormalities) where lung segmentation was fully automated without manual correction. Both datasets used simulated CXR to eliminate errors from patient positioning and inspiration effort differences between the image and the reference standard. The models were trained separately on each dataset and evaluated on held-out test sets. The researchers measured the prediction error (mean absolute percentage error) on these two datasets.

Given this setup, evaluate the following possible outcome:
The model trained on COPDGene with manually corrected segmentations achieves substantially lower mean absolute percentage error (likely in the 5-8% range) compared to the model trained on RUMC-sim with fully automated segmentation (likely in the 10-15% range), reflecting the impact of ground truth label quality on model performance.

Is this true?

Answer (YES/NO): NO